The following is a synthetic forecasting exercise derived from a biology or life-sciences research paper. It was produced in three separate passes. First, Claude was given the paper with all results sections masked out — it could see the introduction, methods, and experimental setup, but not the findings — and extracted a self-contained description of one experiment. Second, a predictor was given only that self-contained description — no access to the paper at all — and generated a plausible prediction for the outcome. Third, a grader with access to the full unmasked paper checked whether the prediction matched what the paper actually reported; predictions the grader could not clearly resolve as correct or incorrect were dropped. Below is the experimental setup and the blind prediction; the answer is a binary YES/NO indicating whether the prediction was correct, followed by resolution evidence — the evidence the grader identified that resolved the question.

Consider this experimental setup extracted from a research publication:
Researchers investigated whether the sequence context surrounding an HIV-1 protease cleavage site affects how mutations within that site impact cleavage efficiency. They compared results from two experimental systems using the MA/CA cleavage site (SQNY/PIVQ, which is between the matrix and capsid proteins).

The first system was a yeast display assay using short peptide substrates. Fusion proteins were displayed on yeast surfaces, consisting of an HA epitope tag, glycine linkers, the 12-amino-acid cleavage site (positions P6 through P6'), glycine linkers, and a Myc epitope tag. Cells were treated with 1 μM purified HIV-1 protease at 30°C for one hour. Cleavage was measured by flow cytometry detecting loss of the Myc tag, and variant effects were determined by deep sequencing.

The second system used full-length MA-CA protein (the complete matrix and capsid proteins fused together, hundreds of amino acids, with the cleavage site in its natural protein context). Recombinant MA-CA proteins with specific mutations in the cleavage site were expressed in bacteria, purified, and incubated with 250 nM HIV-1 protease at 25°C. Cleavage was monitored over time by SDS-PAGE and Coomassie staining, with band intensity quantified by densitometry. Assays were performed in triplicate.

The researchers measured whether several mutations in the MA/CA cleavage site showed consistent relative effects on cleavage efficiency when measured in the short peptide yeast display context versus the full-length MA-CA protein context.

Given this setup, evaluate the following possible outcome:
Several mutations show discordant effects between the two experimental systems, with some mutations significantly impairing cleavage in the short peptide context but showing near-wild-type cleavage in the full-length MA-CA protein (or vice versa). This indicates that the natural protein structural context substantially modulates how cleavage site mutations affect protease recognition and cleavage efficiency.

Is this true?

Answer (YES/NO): YES